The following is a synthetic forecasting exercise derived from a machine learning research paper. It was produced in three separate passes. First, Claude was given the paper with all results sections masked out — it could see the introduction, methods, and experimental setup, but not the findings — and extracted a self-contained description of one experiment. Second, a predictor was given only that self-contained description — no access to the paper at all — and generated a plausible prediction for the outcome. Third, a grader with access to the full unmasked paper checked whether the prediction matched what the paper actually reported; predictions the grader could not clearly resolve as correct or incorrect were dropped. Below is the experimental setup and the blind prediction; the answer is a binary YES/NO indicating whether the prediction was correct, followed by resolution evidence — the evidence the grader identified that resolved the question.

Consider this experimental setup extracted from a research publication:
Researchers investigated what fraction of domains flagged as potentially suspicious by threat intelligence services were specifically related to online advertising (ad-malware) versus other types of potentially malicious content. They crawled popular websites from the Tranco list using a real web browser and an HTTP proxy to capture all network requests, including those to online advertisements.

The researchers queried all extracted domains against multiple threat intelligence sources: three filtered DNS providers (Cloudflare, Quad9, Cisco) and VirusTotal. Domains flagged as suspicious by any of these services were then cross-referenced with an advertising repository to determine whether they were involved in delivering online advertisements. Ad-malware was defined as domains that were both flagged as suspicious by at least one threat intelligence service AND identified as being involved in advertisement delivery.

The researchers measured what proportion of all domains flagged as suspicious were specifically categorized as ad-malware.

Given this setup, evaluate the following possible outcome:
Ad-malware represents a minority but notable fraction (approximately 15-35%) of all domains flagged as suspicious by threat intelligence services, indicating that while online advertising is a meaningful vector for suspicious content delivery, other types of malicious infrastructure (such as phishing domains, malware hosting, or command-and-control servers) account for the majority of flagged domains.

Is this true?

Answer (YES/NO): NO